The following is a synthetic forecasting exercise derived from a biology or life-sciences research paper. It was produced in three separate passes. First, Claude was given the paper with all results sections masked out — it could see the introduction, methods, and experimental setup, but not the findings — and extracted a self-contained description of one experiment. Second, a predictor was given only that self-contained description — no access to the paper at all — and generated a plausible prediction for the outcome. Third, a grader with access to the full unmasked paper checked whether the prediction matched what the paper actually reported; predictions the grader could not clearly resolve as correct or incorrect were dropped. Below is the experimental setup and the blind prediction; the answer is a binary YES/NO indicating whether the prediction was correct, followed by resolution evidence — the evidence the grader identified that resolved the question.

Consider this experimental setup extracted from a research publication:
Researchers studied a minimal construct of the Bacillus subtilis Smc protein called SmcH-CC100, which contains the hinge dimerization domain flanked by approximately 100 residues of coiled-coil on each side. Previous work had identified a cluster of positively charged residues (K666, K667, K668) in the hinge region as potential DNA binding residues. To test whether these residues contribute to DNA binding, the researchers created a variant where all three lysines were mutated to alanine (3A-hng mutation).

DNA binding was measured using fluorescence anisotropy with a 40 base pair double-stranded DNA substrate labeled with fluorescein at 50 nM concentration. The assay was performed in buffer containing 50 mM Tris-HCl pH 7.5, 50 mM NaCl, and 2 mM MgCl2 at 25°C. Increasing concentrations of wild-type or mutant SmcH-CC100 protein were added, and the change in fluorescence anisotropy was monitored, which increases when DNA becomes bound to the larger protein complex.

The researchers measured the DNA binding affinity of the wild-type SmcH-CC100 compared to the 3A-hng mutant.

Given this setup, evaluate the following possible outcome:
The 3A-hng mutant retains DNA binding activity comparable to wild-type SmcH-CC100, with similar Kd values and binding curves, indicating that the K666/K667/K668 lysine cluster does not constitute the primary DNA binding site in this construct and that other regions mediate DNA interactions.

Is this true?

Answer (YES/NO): NO